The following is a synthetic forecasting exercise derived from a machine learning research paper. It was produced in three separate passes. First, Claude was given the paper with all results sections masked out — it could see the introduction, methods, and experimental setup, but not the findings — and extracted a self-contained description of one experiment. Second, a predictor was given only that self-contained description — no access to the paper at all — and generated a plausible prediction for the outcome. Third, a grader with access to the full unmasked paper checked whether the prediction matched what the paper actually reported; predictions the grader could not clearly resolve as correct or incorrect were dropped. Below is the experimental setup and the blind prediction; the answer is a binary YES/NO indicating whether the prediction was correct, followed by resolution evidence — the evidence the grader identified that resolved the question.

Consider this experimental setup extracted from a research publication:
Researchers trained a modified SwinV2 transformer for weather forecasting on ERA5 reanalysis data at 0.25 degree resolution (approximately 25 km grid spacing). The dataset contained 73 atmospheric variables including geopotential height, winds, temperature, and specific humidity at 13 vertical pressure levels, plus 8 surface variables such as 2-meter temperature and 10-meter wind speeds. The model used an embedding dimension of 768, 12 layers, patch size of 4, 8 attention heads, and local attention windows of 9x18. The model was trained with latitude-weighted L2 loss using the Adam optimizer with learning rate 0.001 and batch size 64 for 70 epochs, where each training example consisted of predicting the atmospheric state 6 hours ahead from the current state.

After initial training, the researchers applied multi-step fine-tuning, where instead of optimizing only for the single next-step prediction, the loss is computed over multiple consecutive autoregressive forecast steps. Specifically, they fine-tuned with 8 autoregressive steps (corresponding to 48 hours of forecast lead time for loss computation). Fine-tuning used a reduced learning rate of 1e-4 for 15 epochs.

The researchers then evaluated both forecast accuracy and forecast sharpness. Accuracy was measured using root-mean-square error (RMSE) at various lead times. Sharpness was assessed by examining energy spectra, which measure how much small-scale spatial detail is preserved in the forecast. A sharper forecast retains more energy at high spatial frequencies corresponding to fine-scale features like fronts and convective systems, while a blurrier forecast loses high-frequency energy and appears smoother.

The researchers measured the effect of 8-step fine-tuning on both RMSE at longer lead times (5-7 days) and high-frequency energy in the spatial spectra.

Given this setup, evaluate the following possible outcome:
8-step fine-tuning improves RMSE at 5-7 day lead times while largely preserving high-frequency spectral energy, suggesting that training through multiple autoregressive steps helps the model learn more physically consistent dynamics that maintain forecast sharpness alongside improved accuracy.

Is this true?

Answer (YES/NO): NO